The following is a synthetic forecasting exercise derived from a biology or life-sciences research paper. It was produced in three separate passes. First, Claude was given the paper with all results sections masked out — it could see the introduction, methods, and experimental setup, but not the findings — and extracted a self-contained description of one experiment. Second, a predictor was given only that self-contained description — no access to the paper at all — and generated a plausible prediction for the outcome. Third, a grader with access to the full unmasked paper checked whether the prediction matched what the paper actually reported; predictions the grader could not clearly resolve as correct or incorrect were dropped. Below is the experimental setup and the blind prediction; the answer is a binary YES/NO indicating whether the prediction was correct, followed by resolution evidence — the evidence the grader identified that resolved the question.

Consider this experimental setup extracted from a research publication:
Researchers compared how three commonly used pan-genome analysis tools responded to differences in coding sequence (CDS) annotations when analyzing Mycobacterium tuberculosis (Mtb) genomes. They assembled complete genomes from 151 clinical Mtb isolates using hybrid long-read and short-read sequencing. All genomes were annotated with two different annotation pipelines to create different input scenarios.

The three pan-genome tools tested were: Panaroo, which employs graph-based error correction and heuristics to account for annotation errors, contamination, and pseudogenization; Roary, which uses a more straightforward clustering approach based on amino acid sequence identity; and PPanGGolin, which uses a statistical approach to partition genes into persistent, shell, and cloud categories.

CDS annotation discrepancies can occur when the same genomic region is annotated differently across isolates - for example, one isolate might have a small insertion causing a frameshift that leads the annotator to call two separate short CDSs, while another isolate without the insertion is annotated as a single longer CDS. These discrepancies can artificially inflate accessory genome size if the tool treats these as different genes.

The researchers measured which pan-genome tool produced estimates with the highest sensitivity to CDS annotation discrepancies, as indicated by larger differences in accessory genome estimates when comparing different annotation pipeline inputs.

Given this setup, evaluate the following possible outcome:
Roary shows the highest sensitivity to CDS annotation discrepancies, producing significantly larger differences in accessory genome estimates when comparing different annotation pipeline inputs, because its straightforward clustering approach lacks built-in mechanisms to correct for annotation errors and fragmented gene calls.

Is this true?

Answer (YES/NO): YES